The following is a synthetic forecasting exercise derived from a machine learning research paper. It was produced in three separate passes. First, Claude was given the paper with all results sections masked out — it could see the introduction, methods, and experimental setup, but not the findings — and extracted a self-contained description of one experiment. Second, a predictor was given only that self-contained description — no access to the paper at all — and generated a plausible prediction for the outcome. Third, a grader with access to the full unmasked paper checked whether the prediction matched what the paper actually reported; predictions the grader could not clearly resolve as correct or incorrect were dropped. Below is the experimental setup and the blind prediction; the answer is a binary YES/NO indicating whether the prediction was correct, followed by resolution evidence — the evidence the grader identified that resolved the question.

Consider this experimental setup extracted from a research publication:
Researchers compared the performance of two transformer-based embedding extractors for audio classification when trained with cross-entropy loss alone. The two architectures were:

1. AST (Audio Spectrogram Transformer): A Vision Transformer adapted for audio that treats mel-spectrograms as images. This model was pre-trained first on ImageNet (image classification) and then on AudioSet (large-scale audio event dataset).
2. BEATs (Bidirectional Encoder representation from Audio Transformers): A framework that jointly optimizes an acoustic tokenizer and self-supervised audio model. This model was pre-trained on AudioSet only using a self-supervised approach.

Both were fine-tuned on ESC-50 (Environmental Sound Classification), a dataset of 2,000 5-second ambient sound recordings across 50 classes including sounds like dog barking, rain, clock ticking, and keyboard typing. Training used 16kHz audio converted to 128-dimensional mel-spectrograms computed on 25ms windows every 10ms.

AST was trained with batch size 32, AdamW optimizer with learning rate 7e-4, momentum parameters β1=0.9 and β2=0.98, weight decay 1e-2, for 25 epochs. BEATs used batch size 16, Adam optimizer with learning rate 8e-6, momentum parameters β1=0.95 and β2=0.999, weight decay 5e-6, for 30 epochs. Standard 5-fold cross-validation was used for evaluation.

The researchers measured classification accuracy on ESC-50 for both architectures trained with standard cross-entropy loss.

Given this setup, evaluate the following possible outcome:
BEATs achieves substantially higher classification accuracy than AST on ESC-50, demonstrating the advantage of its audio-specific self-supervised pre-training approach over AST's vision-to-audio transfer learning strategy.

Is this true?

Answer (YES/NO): NO